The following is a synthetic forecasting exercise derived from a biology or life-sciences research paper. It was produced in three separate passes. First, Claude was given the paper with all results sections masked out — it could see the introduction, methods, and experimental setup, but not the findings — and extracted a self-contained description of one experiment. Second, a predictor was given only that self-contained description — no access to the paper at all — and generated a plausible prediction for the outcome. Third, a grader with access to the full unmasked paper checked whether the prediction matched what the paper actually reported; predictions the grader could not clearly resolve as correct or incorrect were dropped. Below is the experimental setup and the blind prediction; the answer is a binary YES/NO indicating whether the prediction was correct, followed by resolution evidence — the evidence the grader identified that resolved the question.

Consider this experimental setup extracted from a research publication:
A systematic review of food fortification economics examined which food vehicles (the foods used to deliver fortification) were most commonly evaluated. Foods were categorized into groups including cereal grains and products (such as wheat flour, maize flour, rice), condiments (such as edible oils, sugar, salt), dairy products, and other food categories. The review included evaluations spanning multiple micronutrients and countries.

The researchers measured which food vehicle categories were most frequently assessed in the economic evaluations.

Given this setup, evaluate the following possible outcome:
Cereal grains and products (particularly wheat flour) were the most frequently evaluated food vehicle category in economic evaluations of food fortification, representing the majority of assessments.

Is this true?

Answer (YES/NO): NO